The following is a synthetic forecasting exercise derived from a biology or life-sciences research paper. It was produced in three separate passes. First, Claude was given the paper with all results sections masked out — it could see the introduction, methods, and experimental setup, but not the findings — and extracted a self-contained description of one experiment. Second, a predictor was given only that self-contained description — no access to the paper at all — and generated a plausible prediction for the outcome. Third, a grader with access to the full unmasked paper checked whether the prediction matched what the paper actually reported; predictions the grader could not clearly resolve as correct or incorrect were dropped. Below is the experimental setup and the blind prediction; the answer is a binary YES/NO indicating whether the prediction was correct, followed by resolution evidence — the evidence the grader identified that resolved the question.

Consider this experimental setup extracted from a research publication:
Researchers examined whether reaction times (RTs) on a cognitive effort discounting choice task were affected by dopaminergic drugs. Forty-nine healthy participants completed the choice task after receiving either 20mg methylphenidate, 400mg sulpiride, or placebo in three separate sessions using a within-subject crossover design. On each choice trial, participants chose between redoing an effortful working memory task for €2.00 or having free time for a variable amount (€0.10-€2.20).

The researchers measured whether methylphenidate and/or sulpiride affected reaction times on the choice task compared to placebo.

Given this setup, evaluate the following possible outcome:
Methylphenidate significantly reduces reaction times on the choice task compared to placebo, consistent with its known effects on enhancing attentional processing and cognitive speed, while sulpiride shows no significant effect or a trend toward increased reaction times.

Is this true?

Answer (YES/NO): NO